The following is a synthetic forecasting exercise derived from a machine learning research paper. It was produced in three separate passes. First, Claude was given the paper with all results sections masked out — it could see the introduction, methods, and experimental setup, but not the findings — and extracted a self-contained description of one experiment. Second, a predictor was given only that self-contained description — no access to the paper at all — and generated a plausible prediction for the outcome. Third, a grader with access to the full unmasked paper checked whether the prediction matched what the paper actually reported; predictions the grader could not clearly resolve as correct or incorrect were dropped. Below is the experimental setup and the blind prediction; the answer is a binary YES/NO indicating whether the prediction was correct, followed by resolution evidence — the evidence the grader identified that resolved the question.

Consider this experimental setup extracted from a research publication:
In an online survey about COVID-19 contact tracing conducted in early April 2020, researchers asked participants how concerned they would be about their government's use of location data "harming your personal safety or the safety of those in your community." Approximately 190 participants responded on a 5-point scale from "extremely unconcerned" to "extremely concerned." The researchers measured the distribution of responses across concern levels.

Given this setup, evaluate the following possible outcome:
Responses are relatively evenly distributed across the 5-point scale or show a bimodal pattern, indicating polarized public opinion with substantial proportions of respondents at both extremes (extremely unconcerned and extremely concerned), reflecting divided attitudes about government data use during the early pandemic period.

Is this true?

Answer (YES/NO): NO